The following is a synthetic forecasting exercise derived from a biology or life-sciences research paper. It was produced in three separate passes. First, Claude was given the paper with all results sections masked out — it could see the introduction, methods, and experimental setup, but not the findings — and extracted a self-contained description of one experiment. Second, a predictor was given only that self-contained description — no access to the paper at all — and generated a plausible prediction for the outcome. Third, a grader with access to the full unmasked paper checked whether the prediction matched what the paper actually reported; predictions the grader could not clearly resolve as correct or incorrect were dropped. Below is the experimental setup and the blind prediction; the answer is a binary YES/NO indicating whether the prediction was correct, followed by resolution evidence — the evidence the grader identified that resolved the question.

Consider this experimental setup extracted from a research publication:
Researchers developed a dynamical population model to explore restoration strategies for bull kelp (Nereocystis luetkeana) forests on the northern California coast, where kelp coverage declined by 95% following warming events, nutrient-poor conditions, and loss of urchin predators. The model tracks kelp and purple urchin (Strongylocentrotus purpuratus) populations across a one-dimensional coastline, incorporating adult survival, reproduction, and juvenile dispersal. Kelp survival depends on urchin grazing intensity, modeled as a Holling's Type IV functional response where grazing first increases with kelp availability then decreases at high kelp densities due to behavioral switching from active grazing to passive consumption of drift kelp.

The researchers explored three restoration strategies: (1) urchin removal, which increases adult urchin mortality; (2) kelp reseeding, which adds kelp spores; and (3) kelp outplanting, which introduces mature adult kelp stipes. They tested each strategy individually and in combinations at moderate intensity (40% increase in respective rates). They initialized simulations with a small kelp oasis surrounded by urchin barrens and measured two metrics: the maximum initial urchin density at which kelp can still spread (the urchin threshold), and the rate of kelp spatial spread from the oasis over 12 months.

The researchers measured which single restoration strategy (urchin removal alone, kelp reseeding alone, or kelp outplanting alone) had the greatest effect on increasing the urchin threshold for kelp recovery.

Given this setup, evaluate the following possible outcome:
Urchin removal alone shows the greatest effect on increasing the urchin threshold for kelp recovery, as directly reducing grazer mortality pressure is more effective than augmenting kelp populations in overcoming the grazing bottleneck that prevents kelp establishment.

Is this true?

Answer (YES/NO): NO